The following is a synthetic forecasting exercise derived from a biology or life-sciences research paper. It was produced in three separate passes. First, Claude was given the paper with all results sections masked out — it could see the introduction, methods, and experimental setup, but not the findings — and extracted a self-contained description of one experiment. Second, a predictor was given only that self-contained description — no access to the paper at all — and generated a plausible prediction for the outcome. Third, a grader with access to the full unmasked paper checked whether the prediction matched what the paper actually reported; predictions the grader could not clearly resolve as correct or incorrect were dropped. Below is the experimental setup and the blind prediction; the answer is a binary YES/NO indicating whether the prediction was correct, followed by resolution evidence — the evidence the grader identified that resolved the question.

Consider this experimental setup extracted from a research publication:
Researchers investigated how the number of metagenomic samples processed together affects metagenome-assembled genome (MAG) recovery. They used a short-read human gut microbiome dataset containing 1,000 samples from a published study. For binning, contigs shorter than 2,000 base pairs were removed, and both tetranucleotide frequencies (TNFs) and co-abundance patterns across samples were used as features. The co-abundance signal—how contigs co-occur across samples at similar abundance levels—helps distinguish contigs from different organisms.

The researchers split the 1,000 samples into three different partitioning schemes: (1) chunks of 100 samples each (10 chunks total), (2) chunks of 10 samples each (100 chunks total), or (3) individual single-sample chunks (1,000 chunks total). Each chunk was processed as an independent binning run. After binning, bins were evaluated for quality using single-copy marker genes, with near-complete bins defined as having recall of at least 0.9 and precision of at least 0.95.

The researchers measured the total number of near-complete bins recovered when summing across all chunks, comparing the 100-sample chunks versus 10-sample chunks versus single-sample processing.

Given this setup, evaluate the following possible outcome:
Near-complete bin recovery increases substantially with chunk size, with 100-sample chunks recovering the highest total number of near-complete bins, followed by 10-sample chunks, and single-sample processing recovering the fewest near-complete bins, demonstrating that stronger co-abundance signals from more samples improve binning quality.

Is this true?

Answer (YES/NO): YES